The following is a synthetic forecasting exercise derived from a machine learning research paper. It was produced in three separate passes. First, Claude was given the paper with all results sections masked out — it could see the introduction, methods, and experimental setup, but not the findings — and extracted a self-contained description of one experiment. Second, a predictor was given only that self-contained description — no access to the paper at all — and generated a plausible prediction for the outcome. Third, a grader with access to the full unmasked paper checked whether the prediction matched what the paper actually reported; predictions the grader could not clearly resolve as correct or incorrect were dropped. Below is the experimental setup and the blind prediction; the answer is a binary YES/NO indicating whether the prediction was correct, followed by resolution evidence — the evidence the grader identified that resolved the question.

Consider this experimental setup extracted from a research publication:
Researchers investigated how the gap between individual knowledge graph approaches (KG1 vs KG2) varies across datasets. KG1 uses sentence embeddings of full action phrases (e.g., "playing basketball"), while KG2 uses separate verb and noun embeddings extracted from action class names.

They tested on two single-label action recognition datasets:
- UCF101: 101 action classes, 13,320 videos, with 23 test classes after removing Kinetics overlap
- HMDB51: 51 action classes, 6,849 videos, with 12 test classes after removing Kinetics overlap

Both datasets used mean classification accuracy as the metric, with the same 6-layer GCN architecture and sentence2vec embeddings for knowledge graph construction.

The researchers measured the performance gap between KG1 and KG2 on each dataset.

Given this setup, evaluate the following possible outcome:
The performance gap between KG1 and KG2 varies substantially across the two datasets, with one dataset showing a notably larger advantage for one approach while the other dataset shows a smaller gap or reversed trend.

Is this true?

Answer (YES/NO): YES